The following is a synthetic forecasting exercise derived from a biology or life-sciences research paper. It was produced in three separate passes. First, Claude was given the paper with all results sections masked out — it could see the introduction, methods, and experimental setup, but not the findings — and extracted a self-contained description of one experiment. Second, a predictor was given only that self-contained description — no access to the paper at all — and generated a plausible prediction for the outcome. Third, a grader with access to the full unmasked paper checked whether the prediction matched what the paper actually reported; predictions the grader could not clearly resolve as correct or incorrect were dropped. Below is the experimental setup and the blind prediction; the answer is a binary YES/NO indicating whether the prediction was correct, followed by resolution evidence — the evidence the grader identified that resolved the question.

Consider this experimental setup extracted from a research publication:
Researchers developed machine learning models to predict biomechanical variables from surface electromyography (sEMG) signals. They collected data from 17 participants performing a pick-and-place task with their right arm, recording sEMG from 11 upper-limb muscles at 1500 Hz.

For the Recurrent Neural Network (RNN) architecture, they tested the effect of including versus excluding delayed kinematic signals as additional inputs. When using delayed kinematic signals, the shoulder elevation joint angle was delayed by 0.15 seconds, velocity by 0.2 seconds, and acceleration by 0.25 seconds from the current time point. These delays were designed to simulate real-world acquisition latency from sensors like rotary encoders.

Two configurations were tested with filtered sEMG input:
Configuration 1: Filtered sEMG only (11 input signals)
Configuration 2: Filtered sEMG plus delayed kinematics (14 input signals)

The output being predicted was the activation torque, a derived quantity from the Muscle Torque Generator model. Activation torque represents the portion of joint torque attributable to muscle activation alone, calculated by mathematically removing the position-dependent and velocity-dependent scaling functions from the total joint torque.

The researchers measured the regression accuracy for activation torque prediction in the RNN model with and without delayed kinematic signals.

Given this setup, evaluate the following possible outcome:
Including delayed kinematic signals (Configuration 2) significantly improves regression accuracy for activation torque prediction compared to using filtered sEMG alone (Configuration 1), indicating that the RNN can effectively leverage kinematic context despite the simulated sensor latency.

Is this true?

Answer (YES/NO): YES